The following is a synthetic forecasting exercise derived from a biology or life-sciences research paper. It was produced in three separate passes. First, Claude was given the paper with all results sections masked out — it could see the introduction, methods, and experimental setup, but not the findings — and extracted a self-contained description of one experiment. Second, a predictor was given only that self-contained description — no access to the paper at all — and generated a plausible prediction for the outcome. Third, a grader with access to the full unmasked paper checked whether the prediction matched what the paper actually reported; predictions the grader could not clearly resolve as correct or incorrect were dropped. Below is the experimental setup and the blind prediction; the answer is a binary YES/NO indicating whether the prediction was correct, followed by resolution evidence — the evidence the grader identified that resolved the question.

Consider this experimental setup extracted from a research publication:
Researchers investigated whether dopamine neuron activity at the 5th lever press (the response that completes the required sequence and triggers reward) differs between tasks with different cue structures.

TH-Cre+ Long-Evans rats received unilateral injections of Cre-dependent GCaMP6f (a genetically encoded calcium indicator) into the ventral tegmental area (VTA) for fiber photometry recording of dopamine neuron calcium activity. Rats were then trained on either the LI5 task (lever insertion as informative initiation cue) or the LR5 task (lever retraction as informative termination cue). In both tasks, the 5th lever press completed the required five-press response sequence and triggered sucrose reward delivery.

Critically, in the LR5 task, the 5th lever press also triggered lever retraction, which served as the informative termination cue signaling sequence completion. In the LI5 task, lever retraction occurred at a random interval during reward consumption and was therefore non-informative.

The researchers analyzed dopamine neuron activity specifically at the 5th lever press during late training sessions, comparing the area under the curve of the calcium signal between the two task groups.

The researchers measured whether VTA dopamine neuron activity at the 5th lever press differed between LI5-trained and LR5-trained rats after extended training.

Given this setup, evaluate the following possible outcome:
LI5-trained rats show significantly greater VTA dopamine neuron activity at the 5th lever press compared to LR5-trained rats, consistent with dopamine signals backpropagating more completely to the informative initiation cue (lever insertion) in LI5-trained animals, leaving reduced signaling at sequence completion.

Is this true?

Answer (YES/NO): NO